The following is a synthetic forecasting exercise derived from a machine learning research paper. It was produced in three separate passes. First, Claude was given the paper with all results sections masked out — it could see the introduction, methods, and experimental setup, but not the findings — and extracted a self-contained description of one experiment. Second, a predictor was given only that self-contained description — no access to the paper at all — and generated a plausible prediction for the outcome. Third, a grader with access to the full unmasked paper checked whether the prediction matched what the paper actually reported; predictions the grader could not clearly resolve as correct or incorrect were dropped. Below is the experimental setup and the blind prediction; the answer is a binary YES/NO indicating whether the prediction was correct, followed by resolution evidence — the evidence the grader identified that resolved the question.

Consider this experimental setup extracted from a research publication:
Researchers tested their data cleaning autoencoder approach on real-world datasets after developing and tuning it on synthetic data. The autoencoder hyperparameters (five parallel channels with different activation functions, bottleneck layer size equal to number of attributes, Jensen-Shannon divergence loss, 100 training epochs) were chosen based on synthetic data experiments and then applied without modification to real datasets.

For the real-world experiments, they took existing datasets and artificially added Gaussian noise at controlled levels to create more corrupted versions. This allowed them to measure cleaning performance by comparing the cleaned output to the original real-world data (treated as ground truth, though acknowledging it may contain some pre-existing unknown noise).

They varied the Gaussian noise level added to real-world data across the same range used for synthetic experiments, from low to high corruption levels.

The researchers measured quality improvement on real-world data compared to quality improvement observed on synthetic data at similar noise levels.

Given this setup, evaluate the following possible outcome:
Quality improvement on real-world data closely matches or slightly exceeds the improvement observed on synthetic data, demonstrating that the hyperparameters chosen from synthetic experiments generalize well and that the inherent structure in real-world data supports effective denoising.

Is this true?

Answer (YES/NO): YES